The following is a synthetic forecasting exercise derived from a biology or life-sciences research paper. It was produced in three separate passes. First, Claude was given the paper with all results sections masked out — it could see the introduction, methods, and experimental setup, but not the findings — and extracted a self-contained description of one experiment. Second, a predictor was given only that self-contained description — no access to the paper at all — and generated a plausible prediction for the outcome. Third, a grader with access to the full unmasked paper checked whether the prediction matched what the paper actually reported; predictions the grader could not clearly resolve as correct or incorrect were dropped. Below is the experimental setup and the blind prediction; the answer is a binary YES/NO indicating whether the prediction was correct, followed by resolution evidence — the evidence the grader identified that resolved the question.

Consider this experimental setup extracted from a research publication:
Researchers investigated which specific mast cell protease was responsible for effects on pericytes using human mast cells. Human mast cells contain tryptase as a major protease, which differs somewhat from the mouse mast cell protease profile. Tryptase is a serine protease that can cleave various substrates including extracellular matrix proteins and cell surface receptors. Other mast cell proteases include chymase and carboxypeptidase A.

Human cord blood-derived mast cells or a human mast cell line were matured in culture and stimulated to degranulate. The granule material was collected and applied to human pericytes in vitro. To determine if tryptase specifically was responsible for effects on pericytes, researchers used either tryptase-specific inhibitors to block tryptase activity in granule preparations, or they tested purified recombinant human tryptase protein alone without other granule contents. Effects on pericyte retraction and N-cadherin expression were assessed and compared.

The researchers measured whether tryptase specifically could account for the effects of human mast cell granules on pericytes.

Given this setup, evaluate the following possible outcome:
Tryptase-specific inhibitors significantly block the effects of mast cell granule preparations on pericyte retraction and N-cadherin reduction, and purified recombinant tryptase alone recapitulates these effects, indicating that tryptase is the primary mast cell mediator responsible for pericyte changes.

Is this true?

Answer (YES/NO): NO